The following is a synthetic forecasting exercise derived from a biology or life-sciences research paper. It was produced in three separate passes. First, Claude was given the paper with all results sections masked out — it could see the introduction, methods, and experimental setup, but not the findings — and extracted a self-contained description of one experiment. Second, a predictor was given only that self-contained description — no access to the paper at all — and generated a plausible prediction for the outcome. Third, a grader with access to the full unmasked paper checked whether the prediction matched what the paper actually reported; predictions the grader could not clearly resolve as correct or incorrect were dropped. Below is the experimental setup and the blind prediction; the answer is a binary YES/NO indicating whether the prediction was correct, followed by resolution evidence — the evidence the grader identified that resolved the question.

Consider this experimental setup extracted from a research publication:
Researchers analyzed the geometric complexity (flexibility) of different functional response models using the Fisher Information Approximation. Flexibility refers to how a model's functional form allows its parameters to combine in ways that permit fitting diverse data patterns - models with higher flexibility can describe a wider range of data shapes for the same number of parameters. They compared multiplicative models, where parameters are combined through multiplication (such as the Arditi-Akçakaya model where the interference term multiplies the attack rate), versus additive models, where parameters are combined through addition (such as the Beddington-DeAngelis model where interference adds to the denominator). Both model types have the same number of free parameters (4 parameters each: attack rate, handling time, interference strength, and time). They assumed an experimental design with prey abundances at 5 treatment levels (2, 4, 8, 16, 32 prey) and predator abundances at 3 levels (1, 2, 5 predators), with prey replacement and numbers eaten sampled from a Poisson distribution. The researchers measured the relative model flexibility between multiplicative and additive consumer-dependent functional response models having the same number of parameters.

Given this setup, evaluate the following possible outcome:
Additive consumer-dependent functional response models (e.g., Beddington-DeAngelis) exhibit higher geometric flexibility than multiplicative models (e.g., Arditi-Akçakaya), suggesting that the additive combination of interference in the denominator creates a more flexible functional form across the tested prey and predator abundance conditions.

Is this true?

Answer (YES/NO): NO